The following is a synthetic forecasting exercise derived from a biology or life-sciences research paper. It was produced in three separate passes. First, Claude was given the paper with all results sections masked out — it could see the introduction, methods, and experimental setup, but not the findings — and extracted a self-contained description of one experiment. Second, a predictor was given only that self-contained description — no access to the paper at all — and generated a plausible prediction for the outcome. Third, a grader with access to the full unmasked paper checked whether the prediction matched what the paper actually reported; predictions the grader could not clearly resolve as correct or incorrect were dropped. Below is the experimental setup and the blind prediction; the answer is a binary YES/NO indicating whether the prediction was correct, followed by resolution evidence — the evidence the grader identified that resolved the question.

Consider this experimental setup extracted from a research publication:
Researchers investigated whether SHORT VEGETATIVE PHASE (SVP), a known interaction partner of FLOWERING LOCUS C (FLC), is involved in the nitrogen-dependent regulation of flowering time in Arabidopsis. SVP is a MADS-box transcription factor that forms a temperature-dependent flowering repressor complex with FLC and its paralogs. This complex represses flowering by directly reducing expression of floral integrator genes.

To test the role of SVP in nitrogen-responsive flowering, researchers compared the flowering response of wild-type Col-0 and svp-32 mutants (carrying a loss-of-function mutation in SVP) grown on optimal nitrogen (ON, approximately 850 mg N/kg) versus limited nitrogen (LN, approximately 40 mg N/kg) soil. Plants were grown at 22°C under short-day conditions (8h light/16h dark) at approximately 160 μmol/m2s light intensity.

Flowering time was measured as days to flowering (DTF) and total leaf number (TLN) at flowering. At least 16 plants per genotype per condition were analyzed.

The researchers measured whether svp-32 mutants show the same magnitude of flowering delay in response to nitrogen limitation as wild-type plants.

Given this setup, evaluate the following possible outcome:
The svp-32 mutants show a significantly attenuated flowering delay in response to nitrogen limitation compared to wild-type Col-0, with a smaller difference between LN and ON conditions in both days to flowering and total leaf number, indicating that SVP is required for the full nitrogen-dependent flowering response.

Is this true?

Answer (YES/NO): NO